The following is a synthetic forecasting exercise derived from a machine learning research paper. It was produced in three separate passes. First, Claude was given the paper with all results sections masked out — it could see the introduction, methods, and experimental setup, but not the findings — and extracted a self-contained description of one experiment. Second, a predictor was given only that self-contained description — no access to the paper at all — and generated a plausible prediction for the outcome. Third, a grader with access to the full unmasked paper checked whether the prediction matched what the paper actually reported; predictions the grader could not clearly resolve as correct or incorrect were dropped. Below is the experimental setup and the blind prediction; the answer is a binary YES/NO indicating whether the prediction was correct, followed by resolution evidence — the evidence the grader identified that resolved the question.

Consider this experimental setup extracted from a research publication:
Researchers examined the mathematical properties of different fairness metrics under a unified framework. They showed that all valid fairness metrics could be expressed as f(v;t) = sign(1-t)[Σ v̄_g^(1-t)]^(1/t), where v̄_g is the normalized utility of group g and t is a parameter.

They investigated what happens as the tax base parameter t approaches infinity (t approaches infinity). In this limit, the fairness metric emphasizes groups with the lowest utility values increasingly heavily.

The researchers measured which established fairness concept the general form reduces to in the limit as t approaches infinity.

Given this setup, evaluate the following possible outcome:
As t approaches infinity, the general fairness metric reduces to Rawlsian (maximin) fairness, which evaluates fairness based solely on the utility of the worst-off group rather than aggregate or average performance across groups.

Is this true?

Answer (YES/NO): YES